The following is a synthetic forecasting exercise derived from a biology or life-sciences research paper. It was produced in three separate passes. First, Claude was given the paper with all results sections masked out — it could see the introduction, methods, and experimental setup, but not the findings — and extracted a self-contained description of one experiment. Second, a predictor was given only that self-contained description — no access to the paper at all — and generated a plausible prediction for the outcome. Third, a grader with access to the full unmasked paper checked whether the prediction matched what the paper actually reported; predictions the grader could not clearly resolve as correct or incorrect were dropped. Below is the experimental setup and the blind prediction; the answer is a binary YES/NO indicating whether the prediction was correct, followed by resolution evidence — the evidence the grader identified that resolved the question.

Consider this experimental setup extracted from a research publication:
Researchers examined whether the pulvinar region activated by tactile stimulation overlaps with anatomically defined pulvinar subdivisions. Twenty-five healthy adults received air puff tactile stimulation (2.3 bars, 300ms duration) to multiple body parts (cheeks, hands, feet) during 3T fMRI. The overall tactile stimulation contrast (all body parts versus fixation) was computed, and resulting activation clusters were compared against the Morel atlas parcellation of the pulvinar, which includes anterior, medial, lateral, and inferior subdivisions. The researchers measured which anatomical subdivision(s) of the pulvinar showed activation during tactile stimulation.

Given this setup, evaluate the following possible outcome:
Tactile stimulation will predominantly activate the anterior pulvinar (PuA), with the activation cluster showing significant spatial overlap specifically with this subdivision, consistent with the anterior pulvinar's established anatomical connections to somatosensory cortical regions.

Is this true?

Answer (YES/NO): NO